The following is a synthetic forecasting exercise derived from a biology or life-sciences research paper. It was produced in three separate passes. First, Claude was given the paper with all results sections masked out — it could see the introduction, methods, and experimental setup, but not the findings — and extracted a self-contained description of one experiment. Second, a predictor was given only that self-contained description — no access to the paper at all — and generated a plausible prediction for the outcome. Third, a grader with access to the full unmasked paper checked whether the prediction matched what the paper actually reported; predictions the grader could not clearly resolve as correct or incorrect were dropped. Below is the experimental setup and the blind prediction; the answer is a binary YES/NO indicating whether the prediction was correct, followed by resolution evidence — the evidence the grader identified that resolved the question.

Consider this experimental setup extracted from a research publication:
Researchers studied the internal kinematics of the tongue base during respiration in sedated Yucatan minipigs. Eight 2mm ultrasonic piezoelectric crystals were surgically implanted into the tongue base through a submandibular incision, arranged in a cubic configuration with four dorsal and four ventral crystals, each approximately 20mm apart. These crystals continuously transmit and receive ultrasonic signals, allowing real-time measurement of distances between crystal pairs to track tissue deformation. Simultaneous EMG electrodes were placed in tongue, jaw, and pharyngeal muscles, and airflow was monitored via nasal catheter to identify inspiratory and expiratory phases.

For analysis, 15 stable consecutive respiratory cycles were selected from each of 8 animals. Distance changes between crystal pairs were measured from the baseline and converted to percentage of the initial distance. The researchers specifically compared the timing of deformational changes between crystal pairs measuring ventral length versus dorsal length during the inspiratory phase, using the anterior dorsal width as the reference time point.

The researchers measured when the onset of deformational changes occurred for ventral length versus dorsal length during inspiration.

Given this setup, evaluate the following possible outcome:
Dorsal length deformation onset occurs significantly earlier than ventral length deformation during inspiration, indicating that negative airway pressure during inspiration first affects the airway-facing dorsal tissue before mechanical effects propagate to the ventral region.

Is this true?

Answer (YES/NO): NO